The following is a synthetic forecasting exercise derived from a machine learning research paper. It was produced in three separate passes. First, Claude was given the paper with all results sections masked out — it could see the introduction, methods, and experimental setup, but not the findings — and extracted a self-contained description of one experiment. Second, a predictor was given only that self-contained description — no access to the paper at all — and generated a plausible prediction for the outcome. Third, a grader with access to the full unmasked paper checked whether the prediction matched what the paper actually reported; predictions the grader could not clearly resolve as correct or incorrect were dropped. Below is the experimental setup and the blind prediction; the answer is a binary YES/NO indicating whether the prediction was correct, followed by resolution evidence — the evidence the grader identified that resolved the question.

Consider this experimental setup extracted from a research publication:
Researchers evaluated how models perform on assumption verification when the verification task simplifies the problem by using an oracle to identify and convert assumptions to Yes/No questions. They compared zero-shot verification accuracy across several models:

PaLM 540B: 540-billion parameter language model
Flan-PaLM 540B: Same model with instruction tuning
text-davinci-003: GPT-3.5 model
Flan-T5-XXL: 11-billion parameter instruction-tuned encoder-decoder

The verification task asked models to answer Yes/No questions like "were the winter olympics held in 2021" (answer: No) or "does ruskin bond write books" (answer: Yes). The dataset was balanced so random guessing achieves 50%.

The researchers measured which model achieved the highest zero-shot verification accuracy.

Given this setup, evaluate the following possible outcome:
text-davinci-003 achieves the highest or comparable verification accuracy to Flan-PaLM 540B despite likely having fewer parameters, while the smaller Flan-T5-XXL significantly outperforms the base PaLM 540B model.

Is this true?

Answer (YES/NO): NO